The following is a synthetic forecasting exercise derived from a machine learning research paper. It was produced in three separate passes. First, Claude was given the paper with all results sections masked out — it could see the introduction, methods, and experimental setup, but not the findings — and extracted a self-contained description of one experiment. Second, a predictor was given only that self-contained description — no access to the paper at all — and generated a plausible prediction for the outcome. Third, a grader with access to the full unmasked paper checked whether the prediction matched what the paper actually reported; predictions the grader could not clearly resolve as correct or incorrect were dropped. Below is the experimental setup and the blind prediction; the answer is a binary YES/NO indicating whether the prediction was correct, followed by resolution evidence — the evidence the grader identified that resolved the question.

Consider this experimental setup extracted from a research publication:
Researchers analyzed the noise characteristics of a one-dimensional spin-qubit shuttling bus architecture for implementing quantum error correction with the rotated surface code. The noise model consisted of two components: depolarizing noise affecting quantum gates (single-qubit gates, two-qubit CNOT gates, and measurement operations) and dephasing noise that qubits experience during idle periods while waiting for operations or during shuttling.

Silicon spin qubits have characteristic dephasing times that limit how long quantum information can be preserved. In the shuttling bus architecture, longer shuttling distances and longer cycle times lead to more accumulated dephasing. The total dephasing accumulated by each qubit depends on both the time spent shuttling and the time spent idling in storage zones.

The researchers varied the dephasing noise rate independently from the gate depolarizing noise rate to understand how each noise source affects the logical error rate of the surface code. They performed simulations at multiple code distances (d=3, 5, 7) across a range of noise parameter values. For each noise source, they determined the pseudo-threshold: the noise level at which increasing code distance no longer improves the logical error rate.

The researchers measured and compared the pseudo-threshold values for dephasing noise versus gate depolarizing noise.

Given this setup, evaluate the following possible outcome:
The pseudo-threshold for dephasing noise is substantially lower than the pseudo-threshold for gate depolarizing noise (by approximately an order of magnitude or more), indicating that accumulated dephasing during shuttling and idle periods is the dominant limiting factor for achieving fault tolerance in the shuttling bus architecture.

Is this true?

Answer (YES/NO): YES